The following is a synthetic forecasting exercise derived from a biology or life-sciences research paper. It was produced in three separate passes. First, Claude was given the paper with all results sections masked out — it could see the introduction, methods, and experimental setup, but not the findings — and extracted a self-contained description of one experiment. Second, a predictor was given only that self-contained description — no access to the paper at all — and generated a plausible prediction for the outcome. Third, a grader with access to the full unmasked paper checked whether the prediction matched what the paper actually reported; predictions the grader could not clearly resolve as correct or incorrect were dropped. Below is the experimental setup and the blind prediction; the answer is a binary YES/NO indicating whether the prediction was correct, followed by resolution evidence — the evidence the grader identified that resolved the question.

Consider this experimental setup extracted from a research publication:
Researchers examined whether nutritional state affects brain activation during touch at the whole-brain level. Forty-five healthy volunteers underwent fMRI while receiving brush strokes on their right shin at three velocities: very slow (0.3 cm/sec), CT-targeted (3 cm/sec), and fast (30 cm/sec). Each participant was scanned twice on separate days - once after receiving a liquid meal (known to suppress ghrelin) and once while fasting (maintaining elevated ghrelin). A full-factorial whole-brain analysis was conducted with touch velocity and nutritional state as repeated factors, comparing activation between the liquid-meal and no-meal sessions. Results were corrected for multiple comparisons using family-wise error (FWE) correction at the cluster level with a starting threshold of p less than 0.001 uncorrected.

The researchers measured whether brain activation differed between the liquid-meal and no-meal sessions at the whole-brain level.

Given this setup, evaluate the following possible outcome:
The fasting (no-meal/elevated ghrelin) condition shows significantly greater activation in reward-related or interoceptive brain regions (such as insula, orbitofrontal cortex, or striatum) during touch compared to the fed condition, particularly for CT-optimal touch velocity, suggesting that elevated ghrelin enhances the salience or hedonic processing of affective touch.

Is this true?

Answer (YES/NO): NO